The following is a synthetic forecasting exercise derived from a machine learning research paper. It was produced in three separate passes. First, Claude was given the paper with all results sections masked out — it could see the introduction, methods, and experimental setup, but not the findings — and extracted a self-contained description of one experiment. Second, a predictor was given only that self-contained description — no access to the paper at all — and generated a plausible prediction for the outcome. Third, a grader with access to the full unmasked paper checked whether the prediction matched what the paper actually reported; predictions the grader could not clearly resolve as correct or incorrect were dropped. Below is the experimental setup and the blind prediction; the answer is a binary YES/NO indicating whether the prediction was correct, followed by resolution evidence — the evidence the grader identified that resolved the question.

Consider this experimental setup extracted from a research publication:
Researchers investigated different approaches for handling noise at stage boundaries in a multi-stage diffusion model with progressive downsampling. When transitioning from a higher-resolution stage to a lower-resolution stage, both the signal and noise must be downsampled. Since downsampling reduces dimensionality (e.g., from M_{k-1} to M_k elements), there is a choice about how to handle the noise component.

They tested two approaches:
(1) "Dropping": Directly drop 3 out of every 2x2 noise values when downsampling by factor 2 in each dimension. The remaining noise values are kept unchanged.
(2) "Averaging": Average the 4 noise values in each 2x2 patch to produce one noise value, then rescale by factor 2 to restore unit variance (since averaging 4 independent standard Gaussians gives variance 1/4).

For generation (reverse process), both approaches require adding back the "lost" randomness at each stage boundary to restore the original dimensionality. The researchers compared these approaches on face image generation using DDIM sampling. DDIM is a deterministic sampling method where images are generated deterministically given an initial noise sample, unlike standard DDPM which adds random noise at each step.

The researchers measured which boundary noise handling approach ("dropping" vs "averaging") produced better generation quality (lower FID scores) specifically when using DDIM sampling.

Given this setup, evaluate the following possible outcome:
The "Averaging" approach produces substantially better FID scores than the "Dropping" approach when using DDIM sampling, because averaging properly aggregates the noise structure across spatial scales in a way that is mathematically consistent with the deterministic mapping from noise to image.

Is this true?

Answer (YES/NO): NO